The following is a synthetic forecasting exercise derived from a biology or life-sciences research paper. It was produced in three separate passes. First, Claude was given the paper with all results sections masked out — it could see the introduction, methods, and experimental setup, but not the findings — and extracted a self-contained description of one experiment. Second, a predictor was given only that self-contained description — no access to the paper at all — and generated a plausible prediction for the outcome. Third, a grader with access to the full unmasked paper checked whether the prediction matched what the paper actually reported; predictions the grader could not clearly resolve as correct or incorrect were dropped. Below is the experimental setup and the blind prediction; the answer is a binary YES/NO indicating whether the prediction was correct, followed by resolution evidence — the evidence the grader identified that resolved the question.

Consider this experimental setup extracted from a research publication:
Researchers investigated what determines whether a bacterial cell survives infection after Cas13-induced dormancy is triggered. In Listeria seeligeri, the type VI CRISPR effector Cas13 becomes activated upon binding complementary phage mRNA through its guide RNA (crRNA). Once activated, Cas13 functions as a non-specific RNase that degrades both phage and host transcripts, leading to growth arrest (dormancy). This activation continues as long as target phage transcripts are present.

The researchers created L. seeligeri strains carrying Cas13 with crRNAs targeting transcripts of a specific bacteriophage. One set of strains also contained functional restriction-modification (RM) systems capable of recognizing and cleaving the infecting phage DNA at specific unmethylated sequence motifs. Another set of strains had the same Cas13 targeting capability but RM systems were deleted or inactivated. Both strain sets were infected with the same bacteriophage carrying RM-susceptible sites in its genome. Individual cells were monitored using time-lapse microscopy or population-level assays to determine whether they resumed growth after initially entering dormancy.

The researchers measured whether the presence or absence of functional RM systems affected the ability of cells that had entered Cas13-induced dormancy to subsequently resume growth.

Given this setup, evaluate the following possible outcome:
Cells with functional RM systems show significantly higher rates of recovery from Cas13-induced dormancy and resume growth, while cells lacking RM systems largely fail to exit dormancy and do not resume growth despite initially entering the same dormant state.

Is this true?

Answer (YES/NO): YES